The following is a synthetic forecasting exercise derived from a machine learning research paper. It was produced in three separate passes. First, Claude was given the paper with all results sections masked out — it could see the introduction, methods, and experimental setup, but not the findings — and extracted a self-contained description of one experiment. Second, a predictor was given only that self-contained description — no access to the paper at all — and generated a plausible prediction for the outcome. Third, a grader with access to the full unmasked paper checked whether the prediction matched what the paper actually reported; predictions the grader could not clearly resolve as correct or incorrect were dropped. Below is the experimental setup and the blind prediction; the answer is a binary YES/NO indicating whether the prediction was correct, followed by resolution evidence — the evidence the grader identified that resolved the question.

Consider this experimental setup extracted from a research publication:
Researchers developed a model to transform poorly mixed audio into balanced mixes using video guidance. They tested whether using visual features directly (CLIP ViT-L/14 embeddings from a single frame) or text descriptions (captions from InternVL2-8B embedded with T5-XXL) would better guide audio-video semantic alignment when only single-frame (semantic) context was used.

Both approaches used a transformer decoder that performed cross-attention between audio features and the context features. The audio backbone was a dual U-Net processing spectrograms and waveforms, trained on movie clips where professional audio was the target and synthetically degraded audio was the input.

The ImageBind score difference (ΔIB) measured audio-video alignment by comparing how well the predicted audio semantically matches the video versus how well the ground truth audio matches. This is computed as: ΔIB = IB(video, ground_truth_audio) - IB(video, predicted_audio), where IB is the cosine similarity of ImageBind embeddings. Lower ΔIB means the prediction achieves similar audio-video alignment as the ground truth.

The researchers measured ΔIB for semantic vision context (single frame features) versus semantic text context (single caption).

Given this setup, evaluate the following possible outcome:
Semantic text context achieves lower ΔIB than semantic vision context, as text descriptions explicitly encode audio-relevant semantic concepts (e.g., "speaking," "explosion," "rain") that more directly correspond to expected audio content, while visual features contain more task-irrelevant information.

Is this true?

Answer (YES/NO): YES